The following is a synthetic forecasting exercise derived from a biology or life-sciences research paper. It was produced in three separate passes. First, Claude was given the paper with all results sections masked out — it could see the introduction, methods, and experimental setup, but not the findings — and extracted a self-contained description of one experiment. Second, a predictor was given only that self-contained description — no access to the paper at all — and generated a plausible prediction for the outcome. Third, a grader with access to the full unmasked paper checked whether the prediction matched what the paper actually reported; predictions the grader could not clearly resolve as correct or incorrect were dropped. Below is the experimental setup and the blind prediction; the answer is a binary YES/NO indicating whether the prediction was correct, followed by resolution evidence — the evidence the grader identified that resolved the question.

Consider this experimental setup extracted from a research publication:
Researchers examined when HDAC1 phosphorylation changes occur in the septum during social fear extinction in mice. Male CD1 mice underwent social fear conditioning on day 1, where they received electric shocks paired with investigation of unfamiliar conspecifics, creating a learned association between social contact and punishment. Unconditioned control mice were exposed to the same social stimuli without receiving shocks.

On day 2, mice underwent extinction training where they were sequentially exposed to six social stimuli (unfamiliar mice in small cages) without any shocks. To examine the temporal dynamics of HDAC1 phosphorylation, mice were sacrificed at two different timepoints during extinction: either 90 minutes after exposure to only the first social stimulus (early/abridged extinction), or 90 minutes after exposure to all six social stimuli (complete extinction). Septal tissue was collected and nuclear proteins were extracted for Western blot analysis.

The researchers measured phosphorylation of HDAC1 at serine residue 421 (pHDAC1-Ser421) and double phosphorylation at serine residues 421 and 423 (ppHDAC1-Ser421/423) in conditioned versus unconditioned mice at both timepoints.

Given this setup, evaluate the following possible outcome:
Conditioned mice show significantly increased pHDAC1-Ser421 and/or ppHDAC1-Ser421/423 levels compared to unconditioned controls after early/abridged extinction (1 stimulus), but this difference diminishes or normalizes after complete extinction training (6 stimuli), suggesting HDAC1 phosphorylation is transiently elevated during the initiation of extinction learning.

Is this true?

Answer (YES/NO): NO